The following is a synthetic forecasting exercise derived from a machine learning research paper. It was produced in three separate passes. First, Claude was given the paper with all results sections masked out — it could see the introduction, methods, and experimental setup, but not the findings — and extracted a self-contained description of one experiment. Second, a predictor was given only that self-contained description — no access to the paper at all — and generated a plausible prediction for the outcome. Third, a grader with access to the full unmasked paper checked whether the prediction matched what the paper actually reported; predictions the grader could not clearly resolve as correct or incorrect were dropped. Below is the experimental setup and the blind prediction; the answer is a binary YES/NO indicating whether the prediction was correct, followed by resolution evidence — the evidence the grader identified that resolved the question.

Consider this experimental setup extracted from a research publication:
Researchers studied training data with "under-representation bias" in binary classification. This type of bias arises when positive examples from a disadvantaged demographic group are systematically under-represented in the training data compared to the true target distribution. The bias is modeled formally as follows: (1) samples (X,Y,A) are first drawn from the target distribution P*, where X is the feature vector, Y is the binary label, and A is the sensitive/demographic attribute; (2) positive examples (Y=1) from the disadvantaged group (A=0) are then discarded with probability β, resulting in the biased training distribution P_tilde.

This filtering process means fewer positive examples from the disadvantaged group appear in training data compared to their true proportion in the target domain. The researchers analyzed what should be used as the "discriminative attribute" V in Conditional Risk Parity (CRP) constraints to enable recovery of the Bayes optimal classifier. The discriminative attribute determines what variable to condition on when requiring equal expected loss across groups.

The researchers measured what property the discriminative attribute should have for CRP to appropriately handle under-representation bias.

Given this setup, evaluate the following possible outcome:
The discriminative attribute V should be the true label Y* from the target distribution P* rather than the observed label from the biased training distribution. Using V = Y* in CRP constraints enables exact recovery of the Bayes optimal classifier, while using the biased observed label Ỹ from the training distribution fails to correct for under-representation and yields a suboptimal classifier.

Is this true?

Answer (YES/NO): NO